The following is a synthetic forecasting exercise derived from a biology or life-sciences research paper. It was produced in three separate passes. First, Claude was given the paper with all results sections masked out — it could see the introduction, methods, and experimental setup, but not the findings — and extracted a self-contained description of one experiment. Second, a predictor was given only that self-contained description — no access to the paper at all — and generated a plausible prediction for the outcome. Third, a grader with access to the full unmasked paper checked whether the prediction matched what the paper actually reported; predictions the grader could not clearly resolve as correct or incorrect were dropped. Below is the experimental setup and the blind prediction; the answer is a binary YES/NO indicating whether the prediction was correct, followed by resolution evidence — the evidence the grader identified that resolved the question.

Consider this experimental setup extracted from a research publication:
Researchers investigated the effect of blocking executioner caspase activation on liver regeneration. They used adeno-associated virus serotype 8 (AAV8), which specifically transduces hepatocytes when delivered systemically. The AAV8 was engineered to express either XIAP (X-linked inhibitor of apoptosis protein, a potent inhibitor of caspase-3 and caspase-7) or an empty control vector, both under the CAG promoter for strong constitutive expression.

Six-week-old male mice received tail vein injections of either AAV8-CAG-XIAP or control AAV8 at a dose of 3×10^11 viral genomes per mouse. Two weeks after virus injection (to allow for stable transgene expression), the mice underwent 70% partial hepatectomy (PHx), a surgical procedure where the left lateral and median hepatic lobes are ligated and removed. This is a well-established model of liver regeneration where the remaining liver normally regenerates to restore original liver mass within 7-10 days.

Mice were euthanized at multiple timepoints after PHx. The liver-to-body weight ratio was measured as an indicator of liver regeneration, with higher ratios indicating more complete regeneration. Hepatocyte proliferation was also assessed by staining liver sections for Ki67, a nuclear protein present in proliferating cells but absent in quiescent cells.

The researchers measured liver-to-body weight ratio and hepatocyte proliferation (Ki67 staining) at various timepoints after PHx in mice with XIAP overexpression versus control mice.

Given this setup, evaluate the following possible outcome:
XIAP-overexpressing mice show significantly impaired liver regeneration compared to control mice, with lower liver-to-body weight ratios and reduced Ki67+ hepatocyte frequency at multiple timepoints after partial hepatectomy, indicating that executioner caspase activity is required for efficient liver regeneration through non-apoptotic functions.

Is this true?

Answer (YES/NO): YES